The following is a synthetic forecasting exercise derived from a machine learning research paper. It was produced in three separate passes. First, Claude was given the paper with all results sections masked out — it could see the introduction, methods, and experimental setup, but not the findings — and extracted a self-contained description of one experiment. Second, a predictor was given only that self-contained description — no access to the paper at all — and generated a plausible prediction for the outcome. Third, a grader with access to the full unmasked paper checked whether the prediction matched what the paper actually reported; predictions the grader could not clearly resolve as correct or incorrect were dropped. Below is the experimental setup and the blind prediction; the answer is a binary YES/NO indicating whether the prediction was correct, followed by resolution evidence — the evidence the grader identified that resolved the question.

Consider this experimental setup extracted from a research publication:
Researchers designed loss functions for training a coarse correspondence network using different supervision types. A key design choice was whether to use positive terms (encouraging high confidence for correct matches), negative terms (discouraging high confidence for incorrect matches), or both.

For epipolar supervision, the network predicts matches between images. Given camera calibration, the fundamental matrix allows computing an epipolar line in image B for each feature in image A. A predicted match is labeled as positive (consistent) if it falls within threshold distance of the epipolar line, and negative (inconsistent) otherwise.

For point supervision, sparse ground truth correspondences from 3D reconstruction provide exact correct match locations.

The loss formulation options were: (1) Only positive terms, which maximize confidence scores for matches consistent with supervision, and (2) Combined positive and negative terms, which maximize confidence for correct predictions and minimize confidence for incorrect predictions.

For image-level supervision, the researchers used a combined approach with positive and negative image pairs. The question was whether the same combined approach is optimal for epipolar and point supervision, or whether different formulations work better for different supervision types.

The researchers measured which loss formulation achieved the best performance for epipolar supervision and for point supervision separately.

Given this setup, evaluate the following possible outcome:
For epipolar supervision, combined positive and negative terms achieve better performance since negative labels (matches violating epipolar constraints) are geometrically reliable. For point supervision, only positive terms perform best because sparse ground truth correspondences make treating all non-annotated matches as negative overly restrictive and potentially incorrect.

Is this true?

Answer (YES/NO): YES